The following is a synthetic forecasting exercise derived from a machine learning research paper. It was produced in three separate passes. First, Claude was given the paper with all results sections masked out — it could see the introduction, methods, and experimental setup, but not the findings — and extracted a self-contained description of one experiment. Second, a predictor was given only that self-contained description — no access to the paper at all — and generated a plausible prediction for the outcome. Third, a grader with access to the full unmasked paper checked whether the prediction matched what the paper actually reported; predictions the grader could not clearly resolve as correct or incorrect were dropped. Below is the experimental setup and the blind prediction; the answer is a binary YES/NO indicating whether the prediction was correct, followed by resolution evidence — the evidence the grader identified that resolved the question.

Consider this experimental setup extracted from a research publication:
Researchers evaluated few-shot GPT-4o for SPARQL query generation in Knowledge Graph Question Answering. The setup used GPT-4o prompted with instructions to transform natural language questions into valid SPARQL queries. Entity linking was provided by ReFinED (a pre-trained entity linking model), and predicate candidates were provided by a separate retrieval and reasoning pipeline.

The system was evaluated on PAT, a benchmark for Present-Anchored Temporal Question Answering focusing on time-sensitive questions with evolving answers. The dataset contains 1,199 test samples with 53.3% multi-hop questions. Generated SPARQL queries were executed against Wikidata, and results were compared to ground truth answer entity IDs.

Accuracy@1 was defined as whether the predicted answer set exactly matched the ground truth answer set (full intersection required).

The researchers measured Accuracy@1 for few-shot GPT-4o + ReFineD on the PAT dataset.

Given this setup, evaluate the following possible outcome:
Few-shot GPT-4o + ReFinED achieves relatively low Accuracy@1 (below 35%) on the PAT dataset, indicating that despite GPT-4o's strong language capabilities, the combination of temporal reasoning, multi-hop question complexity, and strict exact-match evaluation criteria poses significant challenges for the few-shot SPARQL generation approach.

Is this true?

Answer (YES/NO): NO